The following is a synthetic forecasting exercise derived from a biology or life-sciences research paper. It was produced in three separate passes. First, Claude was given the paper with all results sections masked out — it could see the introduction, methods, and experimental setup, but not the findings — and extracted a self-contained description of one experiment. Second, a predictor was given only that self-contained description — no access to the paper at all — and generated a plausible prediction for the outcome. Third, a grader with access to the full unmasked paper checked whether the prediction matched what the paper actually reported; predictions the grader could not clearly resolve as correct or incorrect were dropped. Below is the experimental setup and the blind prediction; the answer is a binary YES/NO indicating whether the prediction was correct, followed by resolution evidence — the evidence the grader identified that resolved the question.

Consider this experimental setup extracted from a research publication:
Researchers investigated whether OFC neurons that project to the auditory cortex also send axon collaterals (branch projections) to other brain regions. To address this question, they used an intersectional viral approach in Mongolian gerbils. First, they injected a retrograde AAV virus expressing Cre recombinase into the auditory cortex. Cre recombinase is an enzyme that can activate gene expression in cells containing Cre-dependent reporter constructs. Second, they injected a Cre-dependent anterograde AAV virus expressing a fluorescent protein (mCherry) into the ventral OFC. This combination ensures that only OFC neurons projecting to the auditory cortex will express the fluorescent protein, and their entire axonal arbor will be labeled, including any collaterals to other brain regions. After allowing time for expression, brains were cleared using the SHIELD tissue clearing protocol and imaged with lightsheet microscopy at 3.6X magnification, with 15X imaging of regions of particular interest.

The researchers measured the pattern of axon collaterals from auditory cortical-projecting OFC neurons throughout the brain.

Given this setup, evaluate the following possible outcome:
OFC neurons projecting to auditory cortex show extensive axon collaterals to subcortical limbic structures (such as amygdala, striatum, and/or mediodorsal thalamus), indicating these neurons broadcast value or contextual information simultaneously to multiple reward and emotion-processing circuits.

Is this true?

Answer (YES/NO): NO